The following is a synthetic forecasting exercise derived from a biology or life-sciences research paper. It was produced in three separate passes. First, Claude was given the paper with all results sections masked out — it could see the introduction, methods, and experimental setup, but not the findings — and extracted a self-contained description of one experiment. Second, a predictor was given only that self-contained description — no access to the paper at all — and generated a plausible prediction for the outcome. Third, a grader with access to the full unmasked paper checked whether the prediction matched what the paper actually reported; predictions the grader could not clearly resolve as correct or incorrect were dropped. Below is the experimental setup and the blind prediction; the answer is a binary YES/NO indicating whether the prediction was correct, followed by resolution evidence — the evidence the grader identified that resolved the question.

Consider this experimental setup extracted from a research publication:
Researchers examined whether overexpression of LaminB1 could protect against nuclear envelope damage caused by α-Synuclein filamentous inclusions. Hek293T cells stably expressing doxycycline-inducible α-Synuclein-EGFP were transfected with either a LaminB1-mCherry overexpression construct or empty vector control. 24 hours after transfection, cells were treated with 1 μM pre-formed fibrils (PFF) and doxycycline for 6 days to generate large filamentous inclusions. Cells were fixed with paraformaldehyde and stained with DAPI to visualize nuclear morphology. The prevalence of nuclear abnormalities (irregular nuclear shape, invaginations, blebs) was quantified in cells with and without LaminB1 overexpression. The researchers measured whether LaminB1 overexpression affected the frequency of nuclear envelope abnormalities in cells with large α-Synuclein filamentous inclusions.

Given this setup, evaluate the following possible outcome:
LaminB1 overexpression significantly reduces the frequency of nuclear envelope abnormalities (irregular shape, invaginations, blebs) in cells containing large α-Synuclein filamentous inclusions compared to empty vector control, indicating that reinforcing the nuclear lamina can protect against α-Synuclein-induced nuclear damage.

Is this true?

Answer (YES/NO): YES